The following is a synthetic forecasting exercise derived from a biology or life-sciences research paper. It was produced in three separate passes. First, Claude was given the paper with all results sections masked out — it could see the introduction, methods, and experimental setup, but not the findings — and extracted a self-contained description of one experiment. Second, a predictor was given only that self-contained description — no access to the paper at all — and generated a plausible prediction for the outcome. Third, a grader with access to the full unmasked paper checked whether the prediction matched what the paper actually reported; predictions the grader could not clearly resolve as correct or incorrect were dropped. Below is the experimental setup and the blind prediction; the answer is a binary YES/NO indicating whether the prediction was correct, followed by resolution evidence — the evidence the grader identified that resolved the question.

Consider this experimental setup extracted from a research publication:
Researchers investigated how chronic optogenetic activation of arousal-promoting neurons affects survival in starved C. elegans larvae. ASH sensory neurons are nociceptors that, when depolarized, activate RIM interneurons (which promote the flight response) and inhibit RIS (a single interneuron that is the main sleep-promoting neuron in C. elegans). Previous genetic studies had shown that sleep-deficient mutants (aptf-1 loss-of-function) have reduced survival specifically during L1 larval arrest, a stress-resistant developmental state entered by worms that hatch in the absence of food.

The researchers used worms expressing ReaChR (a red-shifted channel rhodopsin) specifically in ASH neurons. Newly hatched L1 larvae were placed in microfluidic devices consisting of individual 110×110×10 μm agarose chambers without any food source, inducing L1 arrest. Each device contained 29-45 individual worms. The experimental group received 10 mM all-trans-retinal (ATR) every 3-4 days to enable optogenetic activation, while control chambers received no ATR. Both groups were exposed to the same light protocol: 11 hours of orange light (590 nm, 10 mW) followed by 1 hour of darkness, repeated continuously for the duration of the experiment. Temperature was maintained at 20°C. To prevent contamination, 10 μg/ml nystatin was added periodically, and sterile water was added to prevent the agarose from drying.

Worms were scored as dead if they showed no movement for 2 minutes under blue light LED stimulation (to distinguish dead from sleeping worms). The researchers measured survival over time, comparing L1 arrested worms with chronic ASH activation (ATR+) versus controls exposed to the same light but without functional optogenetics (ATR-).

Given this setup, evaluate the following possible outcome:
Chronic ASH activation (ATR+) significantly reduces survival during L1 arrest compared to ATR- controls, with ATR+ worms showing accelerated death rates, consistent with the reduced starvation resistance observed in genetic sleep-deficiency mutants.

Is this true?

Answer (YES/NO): YES